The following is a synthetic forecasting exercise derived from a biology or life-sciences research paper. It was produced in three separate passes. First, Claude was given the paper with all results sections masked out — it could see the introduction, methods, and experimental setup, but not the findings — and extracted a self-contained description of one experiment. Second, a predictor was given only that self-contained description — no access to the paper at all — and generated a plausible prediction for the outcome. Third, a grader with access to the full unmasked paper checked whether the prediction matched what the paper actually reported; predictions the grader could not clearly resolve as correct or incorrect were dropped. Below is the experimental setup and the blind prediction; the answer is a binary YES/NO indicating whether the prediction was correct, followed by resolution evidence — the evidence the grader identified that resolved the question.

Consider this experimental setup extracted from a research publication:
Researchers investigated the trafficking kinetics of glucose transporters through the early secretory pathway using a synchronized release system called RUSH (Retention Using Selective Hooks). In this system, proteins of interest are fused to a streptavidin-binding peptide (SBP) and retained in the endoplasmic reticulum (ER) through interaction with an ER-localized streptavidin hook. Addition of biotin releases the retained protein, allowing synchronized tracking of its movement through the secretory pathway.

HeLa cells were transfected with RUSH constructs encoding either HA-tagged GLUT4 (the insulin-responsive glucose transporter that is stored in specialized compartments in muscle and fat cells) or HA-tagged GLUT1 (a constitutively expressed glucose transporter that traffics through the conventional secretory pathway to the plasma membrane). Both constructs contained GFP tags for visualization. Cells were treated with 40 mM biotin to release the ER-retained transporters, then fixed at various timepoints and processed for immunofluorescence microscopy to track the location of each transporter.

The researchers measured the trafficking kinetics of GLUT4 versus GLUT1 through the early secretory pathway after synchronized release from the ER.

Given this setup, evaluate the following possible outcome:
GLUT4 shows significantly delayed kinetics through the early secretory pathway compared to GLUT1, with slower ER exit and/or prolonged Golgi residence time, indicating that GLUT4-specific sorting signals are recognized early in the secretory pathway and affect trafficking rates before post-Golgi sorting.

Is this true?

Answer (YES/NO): YES